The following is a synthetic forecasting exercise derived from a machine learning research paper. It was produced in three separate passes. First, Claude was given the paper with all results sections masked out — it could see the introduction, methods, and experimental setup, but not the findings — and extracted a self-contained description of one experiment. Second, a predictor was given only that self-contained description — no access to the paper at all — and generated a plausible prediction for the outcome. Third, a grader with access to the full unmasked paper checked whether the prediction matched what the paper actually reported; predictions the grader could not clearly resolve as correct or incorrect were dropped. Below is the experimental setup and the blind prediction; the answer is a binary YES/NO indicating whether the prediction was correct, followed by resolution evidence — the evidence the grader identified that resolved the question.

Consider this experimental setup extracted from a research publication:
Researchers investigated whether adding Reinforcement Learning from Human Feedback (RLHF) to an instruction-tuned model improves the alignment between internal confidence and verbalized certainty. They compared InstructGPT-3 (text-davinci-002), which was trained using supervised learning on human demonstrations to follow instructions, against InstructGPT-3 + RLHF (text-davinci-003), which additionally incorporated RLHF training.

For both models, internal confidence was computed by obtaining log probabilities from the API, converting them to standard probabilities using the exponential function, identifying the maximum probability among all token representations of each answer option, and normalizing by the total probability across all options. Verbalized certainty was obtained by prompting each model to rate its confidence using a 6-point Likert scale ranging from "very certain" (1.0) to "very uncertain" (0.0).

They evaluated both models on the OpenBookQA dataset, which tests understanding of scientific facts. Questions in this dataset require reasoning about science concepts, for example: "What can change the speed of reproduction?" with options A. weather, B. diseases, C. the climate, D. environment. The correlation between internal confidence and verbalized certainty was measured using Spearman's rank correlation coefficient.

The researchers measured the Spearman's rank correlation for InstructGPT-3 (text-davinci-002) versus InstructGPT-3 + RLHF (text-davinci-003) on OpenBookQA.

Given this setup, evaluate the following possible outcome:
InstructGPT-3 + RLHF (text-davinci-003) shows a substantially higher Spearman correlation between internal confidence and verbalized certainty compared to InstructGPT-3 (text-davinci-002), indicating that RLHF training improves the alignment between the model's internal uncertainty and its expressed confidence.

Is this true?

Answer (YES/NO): YES